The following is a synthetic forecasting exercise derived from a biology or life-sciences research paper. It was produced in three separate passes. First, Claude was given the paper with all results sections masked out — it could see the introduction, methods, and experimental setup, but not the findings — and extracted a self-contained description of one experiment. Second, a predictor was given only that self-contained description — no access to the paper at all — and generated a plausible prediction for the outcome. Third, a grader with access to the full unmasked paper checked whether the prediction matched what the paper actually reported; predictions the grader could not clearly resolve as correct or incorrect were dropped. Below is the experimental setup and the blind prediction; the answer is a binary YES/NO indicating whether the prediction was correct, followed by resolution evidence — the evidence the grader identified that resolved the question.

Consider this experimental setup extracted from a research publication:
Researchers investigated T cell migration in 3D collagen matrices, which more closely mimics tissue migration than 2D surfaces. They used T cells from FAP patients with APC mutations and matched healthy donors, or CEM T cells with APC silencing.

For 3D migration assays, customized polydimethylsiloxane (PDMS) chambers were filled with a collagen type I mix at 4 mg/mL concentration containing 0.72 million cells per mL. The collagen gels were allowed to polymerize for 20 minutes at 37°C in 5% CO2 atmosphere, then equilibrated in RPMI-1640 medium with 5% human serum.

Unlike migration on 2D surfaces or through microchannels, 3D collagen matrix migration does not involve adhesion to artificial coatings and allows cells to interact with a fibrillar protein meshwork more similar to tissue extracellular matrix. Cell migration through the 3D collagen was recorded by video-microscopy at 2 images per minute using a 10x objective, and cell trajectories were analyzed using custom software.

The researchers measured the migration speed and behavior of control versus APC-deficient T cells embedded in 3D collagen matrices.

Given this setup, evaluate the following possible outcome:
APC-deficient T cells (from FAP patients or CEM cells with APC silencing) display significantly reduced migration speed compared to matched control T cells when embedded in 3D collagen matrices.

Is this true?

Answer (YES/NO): NO